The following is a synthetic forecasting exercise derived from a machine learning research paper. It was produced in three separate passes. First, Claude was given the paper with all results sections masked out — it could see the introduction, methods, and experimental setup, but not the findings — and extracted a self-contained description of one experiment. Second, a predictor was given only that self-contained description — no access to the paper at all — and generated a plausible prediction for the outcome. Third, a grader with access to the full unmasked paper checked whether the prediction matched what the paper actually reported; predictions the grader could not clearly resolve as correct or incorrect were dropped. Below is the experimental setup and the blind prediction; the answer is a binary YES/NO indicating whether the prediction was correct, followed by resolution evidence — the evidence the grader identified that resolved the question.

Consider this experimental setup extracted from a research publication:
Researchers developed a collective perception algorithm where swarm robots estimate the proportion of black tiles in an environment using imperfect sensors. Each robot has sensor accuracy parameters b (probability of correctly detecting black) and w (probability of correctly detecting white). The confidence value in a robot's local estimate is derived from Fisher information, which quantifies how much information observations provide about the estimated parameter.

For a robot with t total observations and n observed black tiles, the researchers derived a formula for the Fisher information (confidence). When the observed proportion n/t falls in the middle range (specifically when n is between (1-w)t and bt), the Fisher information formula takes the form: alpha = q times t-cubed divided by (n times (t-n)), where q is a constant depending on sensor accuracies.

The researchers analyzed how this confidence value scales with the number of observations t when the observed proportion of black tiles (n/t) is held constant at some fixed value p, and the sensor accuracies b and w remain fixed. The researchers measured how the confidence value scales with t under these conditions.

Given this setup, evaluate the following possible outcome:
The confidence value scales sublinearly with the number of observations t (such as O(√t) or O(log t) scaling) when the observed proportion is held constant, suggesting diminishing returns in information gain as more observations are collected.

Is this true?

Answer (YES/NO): NO